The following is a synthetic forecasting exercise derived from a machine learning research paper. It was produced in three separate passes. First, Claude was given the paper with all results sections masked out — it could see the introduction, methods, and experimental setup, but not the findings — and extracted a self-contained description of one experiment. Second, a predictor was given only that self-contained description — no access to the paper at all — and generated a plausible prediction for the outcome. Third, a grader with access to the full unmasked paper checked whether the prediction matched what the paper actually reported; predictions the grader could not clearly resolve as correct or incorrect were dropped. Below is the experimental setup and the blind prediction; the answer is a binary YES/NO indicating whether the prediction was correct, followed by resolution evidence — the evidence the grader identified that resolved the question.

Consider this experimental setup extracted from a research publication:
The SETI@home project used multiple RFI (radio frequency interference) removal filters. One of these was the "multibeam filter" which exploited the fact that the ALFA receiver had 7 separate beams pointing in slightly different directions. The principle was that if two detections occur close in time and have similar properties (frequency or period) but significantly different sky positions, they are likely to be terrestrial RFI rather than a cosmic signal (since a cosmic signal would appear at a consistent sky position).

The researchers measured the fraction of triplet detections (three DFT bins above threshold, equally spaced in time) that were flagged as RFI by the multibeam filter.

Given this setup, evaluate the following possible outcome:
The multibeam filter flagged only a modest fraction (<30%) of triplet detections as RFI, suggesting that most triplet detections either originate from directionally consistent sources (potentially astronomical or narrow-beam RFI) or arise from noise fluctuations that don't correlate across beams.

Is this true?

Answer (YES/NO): YES